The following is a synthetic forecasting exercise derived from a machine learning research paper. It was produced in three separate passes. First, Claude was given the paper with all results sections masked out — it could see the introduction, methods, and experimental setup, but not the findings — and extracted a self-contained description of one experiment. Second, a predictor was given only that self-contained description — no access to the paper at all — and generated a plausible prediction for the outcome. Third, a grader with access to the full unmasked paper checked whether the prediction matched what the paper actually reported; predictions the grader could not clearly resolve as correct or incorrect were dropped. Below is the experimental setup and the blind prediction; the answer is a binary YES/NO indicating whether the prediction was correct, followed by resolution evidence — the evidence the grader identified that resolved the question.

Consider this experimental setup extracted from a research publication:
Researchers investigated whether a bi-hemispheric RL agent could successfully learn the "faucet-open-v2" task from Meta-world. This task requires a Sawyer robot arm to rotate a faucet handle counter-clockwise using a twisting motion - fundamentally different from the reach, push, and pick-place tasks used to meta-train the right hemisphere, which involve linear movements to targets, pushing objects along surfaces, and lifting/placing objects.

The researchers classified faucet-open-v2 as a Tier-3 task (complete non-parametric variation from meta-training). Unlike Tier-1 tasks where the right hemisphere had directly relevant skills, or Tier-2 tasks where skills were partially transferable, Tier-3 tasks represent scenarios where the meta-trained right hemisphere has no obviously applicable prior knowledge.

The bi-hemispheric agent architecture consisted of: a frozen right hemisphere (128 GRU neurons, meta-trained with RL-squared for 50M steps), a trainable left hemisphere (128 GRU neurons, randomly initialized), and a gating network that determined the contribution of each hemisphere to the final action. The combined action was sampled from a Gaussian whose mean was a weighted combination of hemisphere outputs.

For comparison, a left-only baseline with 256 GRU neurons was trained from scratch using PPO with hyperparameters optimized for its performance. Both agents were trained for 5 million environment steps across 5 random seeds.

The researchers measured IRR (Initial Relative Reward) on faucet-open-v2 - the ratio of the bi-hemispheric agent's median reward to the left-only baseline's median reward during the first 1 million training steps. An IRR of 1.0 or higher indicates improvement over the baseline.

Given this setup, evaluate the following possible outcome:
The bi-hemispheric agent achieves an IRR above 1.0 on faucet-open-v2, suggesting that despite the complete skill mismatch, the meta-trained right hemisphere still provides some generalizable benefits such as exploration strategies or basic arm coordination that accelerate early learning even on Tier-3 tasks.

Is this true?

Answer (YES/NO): NO